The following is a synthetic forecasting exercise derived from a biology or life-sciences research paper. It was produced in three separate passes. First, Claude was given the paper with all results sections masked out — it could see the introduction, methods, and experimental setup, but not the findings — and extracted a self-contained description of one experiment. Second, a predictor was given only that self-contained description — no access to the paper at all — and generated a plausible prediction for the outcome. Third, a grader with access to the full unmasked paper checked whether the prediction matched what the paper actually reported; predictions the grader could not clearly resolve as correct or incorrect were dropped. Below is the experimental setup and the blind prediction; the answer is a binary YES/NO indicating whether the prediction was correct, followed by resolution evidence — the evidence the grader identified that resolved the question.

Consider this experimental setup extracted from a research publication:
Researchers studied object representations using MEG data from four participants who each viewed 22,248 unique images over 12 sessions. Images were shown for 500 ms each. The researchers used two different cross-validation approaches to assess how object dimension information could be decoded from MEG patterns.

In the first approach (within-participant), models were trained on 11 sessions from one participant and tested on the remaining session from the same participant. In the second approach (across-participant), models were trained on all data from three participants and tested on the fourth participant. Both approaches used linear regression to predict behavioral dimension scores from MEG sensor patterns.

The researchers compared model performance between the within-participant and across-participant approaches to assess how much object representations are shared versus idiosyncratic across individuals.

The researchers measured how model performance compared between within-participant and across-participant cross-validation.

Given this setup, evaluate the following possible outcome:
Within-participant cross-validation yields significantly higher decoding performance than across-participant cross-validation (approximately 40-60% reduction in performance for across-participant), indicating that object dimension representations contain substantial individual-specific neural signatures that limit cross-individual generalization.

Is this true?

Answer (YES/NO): NO